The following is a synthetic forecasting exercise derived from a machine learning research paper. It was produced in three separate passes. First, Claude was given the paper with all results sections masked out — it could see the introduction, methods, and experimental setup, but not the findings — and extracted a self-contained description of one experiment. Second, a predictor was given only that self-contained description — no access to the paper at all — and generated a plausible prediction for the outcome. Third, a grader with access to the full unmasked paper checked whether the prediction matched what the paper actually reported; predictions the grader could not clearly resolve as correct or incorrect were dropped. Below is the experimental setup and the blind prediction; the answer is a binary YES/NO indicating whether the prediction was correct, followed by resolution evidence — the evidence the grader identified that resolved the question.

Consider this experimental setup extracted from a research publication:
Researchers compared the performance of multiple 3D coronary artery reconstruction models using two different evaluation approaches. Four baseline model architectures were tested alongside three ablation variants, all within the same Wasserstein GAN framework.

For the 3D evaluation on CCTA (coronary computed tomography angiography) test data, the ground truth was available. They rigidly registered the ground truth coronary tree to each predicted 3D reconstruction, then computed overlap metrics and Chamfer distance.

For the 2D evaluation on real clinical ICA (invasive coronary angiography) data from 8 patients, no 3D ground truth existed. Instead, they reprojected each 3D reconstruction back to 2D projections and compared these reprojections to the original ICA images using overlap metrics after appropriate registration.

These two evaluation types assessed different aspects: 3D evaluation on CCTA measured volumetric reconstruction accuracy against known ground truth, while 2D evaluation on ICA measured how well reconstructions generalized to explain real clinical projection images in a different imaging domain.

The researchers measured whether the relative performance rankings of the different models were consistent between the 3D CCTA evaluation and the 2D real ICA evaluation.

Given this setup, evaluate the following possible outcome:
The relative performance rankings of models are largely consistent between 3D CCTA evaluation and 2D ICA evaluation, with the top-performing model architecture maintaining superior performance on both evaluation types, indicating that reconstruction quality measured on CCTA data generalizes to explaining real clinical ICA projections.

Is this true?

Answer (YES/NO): YES